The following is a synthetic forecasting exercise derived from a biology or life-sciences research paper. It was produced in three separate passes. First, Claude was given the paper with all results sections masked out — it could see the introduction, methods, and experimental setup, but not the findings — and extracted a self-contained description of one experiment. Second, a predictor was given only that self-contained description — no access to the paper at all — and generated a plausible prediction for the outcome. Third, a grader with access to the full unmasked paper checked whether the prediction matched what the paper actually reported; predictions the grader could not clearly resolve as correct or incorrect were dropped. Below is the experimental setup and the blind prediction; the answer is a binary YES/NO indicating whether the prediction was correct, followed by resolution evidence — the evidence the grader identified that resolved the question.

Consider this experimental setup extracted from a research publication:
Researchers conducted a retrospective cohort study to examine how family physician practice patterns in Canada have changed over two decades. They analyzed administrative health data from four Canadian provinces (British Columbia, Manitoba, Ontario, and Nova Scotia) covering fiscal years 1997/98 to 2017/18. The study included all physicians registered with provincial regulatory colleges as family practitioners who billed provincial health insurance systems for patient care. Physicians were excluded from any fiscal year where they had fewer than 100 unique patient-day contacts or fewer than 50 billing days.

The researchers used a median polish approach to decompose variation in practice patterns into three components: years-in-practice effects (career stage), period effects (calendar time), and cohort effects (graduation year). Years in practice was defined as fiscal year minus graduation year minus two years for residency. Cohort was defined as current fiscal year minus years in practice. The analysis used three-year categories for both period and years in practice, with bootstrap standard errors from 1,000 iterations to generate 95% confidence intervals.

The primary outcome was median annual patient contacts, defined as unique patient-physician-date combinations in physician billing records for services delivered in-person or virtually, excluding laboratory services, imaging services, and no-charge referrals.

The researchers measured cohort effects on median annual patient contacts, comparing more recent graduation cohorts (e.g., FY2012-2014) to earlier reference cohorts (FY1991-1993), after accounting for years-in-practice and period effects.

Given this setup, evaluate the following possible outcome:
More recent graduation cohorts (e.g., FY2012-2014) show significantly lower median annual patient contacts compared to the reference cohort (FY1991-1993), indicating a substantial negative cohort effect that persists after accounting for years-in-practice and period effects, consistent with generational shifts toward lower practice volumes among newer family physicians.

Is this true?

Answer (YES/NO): NO